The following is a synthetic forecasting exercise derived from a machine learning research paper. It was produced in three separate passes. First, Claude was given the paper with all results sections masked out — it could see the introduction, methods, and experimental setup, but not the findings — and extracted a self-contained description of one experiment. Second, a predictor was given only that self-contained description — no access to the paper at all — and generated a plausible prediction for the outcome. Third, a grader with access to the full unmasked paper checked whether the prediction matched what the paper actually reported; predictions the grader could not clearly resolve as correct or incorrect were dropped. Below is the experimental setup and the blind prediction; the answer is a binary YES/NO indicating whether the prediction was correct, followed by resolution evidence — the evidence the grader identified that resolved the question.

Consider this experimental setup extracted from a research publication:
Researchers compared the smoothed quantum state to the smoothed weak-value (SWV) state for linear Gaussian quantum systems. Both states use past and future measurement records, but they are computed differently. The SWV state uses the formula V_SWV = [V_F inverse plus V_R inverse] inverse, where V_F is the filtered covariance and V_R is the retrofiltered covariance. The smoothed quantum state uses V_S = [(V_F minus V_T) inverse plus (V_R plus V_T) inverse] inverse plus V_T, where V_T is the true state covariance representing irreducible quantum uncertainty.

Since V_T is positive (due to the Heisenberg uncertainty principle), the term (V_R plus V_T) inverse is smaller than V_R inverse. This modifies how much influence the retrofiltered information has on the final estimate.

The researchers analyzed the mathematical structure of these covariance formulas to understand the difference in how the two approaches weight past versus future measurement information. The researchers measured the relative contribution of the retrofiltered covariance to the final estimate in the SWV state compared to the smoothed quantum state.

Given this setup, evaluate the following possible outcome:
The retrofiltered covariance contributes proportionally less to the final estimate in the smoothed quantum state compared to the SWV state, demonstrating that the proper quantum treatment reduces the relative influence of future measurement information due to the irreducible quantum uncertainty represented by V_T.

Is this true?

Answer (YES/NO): YES